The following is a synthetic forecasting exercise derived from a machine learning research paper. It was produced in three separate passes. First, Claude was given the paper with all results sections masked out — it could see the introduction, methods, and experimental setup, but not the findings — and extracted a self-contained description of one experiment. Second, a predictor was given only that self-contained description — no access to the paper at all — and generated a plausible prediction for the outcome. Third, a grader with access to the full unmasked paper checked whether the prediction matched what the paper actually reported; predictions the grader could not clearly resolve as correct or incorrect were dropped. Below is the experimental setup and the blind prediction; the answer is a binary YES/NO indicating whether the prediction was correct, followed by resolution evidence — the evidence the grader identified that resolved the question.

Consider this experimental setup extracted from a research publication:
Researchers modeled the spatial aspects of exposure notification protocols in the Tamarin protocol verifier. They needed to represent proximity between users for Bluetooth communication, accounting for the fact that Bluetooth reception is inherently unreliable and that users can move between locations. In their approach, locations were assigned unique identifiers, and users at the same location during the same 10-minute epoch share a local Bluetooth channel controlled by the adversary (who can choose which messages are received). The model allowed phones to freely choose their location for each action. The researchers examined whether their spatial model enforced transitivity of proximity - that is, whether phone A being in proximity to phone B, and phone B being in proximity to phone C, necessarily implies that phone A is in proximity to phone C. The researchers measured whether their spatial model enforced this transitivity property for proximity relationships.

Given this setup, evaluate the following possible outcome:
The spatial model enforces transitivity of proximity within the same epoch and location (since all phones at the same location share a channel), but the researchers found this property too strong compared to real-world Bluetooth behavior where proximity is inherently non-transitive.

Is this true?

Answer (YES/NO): NO